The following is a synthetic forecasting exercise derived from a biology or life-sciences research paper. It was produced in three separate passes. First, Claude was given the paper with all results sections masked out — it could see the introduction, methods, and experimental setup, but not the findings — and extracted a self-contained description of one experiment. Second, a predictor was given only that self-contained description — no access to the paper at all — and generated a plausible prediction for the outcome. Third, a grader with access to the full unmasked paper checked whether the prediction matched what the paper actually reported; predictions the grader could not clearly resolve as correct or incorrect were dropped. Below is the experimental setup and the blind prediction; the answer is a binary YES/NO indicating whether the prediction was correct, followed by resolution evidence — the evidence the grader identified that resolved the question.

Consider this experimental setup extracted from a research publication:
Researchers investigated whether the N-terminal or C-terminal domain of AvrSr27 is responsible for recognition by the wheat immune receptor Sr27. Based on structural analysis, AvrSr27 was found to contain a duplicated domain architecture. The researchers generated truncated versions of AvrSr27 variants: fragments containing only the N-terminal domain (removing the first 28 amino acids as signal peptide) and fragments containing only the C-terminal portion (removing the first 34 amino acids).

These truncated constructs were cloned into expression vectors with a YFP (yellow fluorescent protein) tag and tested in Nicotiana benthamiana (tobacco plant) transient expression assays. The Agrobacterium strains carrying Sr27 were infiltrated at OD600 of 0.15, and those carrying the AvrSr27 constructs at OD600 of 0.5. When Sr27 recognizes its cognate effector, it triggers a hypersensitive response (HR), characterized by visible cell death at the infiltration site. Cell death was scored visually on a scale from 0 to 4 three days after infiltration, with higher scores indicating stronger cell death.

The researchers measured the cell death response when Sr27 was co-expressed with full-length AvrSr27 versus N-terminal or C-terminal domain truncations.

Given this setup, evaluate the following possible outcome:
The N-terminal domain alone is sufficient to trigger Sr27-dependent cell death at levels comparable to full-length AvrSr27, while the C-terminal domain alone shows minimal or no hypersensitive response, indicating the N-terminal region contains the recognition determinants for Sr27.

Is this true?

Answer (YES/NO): YES